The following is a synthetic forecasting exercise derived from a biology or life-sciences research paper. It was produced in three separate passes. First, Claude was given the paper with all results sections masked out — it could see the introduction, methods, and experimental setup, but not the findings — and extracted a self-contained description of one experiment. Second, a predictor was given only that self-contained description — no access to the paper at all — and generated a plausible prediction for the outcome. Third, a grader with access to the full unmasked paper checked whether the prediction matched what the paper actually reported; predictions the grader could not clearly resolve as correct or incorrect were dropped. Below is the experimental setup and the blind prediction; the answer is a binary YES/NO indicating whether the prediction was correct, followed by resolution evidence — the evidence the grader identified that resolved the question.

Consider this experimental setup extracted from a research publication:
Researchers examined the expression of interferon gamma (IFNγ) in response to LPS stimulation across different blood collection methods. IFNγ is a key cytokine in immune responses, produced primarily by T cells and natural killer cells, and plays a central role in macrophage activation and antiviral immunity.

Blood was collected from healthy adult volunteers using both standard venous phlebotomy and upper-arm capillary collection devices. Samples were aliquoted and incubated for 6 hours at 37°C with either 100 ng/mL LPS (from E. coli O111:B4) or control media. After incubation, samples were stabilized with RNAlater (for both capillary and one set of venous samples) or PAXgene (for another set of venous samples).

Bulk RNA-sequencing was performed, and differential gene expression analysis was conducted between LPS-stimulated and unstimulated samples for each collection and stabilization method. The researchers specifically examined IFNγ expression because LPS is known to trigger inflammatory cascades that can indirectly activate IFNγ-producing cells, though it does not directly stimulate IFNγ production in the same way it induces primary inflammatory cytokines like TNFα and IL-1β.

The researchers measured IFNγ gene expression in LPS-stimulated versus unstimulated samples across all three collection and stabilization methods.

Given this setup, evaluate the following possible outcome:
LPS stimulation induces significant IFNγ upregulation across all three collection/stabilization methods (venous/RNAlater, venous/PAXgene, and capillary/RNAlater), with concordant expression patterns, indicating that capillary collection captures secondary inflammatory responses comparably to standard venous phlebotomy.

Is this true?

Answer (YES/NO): NO